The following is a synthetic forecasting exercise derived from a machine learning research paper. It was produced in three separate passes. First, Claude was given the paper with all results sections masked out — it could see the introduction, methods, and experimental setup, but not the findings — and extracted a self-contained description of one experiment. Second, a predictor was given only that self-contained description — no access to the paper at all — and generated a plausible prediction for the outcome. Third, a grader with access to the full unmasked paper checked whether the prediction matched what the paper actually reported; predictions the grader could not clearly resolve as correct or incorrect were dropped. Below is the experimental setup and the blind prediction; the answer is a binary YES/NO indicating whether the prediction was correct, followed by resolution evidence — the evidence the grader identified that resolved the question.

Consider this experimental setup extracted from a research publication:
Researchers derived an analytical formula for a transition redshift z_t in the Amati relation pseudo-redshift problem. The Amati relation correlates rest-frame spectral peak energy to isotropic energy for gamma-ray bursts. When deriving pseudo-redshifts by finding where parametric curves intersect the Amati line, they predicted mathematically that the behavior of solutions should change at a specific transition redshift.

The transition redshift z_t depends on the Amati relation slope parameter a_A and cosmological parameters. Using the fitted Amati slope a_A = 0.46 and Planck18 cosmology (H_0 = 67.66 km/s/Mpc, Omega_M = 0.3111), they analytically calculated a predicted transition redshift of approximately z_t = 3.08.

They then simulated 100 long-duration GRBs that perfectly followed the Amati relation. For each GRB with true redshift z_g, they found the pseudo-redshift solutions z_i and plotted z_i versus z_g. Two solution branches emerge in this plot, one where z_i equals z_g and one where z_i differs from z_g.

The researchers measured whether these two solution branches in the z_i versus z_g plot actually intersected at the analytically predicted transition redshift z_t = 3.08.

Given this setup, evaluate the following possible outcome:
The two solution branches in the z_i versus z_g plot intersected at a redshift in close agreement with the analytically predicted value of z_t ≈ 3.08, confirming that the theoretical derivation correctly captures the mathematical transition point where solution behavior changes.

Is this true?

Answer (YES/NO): YES